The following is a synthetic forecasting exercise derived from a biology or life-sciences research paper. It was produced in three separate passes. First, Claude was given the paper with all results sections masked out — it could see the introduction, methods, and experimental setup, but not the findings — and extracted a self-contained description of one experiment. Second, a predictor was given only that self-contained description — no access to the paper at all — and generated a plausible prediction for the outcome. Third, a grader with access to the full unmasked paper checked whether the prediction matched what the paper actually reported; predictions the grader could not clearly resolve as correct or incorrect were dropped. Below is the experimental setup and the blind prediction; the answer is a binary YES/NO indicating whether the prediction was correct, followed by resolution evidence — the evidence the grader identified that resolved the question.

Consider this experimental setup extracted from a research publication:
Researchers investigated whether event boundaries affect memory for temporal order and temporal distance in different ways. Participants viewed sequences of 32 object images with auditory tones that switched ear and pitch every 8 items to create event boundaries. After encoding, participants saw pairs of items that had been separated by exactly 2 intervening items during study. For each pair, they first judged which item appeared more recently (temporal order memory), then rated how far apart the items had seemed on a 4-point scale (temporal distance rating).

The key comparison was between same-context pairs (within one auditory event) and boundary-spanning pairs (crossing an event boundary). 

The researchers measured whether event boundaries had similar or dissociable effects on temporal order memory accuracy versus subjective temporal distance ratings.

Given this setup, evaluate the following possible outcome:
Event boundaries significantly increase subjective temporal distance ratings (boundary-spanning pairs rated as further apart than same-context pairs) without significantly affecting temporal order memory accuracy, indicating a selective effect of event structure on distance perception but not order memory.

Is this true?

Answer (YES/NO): NO